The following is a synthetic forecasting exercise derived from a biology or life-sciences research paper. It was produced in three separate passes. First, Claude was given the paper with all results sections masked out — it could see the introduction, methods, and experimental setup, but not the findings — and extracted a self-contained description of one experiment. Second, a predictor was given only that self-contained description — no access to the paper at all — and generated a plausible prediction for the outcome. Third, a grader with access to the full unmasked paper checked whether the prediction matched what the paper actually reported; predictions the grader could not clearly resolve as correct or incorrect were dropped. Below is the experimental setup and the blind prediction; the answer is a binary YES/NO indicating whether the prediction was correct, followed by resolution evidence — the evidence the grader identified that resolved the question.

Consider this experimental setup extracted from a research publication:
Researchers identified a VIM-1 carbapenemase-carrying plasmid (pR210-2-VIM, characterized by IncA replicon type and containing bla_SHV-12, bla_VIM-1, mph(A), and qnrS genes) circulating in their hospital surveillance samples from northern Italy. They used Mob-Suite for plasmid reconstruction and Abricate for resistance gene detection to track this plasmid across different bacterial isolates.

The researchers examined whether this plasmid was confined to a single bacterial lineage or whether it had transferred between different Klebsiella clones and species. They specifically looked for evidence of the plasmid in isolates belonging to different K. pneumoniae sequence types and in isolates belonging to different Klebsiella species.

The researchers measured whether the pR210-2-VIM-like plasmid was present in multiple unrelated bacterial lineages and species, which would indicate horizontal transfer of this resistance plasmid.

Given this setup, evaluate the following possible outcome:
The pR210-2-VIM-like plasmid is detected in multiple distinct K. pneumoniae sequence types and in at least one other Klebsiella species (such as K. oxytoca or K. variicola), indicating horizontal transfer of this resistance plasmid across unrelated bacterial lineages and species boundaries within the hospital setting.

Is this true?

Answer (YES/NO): YES